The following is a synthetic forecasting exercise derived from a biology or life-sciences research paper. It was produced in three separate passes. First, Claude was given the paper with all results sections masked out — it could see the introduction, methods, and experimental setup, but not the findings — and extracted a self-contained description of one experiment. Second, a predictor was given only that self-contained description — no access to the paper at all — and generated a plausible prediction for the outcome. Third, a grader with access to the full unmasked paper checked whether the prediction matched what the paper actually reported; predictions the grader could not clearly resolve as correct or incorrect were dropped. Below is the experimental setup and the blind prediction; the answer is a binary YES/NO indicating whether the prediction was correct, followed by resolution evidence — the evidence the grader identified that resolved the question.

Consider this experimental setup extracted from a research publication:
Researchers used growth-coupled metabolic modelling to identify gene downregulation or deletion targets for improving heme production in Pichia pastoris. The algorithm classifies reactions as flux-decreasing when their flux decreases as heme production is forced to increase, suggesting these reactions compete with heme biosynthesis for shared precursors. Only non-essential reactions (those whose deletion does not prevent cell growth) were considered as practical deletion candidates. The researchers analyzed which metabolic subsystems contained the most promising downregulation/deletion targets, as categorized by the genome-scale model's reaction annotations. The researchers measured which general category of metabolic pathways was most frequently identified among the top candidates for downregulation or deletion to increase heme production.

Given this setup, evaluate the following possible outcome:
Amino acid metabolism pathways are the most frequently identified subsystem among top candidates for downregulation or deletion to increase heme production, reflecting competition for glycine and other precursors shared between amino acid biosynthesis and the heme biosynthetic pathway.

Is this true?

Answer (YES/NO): YES